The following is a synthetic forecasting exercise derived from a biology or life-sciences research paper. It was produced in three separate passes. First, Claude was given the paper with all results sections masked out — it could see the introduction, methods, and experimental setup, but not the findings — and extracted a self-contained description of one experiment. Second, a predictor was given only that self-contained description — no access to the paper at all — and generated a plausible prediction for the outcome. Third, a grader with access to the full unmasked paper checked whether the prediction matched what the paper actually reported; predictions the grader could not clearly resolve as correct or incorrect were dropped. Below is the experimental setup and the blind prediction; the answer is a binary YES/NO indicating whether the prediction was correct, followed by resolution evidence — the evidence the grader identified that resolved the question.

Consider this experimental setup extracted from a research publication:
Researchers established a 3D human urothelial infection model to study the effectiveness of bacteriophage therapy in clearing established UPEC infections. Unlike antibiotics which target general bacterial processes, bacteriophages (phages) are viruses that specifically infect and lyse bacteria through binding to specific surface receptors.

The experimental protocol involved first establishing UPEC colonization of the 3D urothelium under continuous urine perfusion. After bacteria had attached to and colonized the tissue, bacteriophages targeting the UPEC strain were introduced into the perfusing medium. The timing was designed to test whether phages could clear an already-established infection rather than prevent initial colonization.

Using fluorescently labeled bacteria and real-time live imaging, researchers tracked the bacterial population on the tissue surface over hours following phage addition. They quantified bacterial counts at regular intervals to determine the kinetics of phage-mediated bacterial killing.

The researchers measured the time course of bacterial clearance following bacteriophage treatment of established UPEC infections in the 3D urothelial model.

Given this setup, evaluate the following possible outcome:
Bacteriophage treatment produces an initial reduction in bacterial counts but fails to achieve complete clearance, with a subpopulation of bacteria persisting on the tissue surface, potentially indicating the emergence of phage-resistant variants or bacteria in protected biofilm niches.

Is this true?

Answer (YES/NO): NO